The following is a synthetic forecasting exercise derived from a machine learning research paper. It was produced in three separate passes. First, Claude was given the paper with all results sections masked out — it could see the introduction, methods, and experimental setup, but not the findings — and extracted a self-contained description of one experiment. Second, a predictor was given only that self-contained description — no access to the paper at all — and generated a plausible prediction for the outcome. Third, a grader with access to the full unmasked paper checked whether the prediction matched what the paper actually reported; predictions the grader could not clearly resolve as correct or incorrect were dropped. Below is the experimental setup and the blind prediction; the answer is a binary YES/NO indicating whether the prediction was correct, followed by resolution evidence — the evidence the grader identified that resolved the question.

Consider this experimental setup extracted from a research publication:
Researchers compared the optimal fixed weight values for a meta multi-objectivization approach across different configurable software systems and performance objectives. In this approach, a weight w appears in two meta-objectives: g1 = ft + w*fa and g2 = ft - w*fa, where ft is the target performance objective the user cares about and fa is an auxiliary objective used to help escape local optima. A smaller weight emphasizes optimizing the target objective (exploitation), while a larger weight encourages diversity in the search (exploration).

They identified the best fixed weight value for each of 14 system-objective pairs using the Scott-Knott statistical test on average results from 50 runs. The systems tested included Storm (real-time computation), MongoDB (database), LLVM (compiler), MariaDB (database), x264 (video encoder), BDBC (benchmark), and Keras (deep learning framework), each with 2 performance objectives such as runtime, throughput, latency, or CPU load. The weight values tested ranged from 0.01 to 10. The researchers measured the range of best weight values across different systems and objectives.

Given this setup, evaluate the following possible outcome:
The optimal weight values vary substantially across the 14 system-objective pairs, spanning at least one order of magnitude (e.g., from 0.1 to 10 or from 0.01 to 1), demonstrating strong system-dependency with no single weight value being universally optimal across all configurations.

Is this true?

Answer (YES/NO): YES